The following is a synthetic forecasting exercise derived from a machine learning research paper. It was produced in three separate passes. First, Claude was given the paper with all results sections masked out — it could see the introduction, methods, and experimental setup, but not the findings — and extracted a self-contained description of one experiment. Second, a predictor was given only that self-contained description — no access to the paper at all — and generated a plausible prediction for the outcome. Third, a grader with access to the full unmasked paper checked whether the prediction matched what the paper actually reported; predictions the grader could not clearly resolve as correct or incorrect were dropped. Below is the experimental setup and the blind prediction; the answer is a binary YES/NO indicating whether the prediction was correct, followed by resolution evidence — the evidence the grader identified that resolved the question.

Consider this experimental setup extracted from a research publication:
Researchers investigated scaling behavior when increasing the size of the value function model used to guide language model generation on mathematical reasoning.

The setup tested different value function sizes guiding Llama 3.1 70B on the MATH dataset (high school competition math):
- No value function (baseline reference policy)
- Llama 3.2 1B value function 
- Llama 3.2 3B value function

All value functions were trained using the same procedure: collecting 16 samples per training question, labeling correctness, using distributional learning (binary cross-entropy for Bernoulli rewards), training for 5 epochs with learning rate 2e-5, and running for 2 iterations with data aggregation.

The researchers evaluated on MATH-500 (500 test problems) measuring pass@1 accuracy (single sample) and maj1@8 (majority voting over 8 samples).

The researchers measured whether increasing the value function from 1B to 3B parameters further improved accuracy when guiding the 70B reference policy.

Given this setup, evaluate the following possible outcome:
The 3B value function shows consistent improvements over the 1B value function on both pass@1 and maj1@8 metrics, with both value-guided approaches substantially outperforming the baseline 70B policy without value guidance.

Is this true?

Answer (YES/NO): YES